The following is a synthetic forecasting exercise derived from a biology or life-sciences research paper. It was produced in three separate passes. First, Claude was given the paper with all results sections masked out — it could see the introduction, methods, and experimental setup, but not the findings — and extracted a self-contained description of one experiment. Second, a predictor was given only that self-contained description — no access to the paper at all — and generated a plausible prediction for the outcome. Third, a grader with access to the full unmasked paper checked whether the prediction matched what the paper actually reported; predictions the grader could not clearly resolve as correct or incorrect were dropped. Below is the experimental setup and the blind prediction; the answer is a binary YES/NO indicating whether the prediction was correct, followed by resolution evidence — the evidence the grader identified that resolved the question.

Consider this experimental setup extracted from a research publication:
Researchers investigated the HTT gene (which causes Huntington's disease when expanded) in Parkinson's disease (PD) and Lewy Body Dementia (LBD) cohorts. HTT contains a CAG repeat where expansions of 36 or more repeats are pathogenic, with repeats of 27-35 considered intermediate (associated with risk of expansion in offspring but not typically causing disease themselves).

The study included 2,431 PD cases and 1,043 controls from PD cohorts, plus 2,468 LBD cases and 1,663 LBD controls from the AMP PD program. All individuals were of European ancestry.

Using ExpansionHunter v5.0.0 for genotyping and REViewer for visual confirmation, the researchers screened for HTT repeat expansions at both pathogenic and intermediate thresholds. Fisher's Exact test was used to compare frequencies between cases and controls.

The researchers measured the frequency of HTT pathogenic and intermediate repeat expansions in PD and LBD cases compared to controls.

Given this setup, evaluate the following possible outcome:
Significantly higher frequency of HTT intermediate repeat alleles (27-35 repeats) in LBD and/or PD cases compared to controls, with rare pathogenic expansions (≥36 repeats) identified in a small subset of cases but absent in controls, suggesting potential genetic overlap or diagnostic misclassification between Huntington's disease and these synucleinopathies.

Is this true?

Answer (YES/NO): NO